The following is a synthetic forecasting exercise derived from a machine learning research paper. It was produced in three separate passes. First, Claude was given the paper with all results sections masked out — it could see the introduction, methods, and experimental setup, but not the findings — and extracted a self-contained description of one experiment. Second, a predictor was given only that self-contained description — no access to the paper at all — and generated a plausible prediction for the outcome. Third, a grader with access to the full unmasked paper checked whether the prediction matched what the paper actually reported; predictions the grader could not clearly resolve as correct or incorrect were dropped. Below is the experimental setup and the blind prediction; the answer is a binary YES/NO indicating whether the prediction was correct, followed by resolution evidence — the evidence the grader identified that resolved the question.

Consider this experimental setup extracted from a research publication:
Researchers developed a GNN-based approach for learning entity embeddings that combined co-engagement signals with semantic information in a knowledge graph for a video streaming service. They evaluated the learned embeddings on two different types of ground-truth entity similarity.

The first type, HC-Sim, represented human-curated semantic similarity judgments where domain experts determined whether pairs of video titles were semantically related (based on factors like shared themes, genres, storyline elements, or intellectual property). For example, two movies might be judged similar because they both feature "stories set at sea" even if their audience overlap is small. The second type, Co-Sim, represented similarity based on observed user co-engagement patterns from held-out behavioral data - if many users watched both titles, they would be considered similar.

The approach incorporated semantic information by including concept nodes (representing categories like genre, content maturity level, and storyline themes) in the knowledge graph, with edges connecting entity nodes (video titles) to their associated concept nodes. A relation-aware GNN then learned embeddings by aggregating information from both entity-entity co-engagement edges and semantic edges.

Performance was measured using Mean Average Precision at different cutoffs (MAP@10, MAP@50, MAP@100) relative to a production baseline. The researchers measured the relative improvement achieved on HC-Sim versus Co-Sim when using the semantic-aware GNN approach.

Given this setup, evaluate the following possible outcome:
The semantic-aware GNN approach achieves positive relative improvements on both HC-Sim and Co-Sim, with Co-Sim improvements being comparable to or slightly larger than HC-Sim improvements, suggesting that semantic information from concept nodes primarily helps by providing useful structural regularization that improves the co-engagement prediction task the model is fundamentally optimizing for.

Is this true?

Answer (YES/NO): NO